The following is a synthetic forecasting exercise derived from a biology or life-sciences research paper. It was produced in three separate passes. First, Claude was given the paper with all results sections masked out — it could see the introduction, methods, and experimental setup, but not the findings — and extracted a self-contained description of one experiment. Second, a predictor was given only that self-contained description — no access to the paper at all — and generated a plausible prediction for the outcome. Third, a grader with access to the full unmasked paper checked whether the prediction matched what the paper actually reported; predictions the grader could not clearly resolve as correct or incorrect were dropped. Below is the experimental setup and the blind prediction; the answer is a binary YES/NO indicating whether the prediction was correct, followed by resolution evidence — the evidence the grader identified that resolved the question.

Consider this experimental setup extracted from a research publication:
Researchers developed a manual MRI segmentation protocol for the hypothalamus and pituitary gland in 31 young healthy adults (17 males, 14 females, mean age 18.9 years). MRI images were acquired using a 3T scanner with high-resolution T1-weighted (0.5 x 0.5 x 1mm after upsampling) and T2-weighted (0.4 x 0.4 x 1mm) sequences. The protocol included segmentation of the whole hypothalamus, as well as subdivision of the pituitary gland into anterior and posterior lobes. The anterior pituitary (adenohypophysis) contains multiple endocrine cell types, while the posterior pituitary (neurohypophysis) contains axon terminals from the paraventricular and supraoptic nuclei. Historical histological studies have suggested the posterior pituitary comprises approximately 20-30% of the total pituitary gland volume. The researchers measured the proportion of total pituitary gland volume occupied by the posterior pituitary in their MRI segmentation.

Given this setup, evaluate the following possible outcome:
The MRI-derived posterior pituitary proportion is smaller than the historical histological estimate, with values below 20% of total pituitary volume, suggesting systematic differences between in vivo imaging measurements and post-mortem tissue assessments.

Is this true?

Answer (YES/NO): NO